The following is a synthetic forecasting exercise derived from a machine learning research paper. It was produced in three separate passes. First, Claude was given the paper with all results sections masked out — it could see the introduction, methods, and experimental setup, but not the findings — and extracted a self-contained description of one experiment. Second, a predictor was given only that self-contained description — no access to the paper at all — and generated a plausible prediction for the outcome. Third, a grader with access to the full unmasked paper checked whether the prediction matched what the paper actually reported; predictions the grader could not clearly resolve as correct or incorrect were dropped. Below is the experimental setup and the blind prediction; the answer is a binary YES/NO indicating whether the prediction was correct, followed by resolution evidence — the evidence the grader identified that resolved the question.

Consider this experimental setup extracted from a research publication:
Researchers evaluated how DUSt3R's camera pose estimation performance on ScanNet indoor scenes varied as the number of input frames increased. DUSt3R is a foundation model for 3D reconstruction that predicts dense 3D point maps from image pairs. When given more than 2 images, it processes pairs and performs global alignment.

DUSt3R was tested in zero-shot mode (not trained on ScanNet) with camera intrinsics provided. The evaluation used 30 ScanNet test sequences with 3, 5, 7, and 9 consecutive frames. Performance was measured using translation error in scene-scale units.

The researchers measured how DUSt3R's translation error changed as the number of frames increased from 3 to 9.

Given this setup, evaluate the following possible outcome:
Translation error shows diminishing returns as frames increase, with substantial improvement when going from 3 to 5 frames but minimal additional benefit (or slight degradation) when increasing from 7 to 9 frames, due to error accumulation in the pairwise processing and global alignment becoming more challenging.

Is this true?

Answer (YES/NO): NO